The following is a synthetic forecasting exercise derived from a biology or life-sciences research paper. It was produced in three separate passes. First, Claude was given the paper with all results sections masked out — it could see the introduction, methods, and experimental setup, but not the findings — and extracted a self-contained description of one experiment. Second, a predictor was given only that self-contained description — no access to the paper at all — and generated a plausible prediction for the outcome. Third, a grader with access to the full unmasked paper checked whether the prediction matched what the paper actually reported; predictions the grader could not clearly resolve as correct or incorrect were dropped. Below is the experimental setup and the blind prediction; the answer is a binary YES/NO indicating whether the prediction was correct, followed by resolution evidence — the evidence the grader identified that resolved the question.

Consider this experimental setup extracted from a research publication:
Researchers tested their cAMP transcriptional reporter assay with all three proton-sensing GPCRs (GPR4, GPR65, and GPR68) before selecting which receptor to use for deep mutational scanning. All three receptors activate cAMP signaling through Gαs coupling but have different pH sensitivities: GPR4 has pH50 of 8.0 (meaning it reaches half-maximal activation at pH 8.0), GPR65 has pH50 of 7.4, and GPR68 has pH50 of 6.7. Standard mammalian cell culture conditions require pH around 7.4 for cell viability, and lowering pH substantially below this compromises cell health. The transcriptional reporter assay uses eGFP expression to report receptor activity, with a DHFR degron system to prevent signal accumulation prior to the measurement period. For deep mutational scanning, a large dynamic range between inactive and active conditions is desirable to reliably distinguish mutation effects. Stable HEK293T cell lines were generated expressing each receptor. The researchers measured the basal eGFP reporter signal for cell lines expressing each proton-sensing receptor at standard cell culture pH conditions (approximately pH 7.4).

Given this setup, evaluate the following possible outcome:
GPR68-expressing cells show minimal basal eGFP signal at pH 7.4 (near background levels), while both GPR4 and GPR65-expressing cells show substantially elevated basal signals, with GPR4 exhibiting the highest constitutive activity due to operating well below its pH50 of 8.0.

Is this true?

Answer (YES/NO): NO